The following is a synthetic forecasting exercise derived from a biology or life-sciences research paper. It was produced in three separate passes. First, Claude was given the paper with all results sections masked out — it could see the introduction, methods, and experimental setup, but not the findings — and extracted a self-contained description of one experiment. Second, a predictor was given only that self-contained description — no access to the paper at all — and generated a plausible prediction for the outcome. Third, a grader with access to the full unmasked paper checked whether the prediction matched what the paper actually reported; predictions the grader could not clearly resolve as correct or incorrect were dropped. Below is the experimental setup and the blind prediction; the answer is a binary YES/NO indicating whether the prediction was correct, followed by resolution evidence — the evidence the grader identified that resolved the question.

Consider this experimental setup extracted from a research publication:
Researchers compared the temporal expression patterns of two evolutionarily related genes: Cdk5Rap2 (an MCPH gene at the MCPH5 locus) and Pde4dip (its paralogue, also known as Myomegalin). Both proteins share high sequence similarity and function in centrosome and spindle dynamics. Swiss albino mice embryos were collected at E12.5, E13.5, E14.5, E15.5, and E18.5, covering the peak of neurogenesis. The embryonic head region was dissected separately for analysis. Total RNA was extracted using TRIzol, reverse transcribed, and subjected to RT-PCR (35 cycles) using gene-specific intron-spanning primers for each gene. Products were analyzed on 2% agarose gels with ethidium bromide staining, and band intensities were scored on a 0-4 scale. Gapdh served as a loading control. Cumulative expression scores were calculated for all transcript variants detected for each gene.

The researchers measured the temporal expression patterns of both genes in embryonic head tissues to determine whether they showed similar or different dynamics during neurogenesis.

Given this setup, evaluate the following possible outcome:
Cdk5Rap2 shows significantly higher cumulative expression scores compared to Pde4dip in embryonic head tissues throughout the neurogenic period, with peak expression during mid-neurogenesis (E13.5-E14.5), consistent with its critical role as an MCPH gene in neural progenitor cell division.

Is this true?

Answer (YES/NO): NO